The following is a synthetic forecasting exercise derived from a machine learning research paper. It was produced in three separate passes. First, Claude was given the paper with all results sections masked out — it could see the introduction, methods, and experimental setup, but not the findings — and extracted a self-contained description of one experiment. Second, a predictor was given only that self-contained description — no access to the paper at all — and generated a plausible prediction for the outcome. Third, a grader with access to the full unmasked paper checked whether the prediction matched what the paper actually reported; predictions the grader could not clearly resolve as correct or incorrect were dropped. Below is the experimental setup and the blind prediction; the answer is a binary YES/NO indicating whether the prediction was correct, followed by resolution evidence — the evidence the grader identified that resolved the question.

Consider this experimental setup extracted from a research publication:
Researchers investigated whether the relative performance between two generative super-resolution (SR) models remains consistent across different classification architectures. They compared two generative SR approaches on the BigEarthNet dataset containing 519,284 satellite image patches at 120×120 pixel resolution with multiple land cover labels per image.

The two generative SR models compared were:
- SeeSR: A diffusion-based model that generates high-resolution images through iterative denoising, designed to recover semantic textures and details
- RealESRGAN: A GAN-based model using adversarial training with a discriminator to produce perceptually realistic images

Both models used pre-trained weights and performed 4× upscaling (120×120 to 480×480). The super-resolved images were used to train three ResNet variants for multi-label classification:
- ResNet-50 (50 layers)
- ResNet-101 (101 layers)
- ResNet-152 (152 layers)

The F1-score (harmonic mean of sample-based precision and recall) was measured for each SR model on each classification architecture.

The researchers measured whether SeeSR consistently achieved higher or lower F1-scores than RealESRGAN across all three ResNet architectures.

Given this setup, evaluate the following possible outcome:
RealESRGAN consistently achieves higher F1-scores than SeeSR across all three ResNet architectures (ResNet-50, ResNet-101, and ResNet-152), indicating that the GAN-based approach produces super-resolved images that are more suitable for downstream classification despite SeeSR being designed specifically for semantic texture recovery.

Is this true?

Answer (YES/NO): NO